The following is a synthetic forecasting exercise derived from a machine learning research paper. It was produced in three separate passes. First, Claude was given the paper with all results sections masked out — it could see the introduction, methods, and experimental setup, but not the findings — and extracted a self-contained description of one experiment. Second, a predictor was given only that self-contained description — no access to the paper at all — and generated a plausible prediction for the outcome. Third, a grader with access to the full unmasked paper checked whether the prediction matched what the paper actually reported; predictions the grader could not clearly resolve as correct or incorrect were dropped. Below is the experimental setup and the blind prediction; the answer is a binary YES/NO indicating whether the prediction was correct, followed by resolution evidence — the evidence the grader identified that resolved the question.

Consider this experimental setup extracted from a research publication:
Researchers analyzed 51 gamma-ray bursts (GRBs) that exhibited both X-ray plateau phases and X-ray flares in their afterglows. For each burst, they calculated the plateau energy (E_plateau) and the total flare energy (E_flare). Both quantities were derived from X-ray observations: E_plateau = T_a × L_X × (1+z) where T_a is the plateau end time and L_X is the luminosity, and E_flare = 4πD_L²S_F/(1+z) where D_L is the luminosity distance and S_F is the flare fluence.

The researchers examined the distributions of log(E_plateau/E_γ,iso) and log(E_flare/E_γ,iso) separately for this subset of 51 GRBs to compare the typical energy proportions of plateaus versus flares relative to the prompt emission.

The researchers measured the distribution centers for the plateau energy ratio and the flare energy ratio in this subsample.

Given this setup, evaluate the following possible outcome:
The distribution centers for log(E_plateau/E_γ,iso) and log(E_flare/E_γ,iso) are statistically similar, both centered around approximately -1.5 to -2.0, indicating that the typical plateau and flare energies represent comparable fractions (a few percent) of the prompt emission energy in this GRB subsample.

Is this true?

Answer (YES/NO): NO